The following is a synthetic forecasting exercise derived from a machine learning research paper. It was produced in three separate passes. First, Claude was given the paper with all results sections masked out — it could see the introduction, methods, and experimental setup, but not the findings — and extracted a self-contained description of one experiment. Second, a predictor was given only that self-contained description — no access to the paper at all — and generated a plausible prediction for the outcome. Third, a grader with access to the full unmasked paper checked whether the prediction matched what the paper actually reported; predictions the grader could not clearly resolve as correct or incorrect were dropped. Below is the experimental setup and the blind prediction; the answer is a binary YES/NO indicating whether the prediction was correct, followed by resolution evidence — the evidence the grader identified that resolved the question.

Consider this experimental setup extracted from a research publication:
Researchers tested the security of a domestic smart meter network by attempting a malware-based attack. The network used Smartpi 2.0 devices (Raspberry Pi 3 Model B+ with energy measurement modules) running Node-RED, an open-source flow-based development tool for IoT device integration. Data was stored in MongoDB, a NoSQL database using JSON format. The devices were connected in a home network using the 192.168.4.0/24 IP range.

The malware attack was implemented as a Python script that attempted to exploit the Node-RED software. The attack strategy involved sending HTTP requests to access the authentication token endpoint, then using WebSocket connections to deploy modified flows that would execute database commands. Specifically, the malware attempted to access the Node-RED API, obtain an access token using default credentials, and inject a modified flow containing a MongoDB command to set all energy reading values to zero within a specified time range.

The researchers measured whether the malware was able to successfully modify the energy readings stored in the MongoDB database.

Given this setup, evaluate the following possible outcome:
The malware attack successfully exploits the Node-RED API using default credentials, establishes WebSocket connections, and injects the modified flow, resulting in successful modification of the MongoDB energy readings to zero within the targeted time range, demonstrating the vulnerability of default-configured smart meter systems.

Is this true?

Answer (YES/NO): YES